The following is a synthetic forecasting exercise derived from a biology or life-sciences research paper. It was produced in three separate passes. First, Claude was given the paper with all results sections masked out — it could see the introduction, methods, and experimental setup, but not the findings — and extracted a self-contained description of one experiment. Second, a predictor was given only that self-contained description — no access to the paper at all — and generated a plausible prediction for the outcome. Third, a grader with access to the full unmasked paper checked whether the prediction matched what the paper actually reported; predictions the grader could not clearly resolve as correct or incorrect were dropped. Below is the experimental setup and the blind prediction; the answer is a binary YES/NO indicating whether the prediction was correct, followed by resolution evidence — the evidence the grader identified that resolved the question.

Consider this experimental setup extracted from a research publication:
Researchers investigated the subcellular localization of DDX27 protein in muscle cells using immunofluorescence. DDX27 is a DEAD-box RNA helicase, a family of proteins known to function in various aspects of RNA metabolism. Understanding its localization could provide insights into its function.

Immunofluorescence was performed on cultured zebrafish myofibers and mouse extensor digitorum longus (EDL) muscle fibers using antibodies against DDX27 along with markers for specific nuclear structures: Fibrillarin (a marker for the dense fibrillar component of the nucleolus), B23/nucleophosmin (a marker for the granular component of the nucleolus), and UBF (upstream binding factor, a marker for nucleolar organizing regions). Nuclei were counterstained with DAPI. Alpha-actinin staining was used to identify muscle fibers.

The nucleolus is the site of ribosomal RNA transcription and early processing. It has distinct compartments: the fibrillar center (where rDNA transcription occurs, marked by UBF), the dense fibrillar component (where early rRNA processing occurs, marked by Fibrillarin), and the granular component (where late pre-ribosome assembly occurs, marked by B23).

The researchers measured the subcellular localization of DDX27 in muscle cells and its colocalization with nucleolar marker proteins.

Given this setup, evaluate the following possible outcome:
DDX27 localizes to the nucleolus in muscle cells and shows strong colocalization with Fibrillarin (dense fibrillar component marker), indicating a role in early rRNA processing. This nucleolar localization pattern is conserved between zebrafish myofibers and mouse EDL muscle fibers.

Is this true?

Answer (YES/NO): NO